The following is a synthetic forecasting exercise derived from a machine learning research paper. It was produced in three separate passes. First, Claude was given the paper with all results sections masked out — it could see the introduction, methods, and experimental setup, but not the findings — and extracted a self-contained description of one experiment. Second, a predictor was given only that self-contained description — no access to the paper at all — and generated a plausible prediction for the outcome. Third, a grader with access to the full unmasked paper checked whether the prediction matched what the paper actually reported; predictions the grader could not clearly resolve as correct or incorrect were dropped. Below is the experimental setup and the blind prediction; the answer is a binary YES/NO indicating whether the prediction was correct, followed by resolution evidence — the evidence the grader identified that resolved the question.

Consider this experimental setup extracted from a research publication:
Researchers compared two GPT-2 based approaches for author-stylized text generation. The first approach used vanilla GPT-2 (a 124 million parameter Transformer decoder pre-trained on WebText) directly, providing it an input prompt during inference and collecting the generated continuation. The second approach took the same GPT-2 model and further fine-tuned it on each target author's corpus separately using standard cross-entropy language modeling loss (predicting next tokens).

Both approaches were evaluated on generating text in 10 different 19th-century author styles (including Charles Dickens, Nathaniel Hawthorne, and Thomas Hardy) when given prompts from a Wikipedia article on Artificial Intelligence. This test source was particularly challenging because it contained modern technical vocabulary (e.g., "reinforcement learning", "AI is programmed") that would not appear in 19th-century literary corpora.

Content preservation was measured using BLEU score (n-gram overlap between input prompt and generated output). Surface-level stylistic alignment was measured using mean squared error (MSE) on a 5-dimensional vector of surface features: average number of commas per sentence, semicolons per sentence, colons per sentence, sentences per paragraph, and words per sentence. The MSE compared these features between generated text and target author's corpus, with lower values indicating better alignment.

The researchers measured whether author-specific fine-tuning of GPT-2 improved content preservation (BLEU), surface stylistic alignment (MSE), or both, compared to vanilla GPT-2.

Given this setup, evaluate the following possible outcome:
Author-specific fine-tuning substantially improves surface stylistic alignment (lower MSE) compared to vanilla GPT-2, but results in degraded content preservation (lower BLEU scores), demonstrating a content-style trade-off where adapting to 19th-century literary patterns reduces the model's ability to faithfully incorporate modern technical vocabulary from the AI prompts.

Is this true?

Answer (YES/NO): NO